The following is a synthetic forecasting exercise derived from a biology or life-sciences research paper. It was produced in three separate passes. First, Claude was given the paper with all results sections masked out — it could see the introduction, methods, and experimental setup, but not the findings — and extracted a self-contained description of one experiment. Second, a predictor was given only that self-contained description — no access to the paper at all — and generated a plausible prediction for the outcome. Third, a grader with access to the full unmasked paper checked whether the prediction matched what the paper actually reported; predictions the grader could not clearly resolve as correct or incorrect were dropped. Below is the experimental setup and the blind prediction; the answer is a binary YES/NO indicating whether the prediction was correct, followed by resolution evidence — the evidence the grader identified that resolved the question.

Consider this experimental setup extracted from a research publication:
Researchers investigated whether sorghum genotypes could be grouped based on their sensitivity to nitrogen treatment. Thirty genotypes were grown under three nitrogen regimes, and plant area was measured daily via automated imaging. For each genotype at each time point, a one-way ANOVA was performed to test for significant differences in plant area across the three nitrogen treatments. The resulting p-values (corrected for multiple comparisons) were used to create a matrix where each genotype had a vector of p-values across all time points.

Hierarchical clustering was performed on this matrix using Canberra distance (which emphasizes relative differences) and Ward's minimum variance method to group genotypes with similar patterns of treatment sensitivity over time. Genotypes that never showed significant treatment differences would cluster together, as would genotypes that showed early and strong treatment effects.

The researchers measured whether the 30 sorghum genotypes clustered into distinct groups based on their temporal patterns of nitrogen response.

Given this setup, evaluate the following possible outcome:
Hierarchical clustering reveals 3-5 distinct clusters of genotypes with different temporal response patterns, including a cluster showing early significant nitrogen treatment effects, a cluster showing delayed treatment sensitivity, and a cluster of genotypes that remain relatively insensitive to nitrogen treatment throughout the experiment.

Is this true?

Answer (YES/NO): NO